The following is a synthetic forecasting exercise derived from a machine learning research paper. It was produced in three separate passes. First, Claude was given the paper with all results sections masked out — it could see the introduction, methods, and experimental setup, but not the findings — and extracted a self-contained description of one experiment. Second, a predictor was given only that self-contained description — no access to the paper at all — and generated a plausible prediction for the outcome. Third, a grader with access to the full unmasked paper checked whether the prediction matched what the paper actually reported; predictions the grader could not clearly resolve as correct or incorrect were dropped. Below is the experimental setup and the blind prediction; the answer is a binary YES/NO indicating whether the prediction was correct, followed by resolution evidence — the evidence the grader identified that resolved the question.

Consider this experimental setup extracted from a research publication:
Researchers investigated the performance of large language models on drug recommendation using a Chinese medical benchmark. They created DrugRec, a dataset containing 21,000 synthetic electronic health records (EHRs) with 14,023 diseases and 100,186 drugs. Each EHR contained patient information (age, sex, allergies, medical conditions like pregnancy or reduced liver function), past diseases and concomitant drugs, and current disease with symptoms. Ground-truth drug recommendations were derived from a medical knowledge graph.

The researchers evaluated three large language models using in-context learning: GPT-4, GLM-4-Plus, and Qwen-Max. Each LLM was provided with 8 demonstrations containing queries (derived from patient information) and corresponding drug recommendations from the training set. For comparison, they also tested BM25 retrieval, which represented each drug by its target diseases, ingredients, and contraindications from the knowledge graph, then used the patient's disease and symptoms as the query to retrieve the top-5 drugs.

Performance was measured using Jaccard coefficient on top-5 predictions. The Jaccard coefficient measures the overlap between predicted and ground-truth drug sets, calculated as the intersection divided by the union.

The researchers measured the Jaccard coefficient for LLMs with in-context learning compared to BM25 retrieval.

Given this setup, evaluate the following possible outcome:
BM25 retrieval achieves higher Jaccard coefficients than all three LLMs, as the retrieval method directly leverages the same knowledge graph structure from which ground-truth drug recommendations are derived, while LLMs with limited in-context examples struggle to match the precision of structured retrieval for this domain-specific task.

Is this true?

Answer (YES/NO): YES